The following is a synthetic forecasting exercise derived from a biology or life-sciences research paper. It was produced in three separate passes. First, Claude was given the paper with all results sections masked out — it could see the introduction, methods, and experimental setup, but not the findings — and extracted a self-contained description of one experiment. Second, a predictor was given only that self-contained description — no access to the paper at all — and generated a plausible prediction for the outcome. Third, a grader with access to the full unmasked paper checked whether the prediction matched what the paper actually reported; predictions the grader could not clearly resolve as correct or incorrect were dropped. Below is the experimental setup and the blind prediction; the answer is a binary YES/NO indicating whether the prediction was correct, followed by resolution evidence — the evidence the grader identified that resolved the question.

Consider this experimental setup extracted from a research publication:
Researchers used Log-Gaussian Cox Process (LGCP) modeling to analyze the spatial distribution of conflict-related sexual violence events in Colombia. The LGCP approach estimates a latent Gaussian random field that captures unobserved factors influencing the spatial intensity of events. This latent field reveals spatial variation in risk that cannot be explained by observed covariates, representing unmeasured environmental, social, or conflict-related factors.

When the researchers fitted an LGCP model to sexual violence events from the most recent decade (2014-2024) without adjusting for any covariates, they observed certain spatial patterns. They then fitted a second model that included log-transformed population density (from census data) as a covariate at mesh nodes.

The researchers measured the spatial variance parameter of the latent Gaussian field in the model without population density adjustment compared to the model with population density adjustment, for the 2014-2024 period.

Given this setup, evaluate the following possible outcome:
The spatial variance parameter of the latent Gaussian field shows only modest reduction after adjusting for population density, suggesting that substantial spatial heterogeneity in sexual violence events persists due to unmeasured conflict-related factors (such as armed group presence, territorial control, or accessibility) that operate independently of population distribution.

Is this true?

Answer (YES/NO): YES